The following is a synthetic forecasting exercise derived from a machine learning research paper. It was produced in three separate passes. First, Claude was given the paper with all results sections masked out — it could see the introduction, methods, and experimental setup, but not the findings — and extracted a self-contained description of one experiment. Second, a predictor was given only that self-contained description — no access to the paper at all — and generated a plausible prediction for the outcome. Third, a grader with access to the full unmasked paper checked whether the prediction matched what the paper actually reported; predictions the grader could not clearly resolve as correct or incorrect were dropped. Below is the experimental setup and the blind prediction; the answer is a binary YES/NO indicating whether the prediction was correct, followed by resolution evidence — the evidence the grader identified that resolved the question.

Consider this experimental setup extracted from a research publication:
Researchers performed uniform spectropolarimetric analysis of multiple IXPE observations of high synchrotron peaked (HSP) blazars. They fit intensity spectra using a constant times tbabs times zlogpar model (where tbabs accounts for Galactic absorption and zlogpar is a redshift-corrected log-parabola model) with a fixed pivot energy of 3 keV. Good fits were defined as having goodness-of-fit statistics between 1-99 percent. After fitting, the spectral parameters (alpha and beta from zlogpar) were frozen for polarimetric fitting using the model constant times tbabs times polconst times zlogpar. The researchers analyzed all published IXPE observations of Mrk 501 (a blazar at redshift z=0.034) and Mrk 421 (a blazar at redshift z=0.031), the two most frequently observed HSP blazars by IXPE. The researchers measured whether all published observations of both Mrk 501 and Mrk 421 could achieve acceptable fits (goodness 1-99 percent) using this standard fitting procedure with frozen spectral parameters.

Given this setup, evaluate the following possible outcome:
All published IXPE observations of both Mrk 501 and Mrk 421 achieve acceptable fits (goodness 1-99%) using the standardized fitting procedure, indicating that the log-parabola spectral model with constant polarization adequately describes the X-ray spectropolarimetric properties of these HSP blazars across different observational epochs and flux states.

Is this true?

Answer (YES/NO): NO